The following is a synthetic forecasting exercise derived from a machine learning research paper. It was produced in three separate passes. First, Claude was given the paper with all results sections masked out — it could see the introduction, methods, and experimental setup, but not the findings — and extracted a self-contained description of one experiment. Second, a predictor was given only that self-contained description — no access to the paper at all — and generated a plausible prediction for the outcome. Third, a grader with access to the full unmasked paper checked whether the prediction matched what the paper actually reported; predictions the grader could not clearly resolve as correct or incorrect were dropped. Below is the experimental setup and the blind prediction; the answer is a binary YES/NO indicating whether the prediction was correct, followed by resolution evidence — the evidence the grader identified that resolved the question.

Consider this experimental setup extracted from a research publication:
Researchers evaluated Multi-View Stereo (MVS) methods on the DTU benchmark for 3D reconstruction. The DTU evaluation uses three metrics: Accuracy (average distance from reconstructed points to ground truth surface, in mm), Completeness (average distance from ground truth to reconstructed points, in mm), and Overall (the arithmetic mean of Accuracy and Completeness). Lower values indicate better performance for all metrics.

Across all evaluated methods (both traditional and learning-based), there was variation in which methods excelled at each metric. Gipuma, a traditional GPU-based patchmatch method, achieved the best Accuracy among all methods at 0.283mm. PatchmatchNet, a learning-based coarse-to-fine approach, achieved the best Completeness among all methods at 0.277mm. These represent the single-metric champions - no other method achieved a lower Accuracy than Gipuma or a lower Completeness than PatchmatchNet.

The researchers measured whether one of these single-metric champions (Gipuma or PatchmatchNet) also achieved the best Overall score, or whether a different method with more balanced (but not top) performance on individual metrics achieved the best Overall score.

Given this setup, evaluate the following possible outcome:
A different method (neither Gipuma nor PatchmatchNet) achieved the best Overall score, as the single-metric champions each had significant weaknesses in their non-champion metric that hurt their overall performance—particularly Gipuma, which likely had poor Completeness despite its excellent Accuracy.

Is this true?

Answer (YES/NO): YES